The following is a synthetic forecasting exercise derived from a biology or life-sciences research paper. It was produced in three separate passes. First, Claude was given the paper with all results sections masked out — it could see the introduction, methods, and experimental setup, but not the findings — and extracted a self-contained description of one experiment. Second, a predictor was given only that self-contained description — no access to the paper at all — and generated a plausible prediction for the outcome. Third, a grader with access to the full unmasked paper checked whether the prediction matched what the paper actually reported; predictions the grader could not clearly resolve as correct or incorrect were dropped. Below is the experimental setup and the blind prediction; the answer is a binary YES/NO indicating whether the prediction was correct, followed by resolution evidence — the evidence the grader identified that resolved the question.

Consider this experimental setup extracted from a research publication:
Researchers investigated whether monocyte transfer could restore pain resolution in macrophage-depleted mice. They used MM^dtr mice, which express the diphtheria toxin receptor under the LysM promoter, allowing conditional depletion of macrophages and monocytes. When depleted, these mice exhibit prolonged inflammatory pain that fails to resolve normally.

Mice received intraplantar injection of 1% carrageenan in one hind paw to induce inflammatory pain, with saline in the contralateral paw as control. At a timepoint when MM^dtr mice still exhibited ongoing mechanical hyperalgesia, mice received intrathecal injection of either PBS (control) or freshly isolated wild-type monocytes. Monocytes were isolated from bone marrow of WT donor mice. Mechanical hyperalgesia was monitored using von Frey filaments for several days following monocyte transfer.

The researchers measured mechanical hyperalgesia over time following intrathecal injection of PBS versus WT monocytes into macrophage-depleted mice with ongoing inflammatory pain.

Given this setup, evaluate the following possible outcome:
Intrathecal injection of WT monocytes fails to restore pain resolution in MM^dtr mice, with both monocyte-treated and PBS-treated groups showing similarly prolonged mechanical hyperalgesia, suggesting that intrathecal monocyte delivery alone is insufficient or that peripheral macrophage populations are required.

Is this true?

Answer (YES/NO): NO